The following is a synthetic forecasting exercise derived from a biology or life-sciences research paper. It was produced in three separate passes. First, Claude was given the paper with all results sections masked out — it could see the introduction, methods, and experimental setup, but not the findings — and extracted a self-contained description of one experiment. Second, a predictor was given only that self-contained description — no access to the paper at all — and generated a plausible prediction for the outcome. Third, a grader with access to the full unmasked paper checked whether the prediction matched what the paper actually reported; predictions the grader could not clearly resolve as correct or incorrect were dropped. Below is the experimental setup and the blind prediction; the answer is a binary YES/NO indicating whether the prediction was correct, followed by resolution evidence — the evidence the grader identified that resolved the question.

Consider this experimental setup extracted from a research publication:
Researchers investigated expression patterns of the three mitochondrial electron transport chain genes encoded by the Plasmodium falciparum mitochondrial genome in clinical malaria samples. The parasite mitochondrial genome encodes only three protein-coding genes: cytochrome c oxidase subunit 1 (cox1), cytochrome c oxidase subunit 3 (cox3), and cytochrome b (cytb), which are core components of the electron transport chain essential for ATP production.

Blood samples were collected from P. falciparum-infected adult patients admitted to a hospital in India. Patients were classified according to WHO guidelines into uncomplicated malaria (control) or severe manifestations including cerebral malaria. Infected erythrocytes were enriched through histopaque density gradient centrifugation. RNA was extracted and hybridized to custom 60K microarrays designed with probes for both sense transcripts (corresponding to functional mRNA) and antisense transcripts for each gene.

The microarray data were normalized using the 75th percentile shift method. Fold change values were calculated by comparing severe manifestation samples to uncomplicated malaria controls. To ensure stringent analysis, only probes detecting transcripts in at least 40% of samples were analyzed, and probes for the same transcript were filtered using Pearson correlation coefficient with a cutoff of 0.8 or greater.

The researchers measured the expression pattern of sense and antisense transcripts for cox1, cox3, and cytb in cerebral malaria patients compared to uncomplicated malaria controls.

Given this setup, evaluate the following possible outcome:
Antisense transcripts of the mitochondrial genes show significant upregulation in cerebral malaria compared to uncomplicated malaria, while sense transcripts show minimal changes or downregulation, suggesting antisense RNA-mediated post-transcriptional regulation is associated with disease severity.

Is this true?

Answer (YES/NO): NO